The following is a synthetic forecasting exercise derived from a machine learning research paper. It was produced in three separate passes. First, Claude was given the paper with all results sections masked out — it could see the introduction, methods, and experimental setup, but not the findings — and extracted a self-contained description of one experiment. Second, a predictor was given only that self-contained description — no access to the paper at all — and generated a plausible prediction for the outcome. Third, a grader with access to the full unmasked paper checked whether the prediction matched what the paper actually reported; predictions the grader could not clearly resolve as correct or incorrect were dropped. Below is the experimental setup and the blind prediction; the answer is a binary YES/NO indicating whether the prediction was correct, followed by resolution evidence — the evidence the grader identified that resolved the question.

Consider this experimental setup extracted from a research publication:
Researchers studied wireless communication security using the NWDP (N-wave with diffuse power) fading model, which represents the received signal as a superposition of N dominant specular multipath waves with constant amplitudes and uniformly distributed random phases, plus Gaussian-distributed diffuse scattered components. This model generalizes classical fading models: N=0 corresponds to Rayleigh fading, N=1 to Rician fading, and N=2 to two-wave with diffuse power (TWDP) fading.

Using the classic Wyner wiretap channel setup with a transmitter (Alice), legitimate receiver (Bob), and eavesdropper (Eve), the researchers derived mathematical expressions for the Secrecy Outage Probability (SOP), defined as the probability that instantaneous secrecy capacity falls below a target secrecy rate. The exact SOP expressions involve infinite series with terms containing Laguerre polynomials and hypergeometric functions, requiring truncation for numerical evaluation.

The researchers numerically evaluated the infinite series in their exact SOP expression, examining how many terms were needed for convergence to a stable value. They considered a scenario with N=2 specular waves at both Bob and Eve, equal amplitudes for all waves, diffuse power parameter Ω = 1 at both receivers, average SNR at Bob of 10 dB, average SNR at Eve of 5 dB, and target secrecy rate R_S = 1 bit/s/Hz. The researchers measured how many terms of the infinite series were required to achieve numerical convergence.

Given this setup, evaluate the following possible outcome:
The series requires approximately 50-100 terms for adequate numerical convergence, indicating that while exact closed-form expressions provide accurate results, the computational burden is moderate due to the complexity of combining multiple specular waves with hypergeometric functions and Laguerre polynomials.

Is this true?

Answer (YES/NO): NO